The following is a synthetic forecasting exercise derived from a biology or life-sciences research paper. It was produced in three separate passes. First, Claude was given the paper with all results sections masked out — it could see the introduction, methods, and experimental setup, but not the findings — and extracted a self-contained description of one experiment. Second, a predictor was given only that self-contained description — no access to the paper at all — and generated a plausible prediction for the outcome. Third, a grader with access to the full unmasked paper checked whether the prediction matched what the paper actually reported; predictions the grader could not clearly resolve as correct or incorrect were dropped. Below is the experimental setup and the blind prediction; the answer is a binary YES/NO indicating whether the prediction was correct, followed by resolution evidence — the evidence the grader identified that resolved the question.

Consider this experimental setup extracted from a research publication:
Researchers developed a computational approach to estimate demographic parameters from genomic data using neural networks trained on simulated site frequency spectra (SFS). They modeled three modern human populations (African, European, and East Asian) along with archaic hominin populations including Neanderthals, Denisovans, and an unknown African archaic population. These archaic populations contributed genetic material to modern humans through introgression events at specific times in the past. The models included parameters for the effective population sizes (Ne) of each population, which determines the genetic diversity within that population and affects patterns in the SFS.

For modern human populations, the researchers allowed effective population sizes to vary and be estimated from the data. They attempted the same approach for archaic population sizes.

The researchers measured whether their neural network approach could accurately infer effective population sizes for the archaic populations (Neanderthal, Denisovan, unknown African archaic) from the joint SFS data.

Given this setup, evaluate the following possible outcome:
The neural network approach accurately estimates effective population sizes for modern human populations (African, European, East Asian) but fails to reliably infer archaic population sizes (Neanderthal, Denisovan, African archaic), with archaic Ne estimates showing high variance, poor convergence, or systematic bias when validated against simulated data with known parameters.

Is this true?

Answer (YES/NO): YES